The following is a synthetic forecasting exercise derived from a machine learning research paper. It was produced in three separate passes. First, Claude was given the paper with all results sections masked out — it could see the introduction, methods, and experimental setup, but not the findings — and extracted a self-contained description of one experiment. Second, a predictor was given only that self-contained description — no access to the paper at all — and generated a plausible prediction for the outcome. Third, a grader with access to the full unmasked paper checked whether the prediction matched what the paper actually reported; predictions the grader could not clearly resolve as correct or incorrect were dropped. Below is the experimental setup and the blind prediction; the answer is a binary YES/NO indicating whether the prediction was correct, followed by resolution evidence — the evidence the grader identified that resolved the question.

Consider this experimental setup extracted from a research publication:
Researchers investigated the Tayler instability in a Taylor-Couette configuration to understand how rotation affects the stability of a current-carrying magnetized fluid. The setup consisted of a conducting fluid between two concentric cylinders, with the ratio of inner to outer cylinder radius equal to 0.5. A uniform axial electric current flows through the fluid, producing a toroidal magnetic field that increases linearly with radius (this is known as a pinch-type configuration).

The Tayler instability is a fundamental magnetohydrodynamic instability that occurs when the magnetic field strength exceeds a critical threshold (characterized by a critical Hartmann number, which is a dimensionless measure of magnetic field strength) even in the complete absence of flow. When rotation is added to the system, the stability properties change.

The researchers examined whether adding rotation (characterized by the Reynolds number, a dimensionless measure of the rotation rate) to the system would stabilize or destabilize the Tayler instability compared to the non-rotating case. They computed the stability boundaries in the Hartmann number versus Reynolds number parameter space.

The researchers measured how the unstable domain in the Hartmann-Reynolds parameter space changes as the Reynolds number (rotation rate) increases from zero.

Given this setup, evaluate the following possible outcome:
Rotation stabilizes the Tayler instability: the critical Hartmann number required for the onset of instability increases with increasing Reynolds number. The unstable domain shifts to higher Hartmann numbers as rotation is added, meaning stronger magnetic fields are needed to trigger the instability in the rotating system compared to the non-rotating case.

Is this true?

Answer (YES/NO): NO